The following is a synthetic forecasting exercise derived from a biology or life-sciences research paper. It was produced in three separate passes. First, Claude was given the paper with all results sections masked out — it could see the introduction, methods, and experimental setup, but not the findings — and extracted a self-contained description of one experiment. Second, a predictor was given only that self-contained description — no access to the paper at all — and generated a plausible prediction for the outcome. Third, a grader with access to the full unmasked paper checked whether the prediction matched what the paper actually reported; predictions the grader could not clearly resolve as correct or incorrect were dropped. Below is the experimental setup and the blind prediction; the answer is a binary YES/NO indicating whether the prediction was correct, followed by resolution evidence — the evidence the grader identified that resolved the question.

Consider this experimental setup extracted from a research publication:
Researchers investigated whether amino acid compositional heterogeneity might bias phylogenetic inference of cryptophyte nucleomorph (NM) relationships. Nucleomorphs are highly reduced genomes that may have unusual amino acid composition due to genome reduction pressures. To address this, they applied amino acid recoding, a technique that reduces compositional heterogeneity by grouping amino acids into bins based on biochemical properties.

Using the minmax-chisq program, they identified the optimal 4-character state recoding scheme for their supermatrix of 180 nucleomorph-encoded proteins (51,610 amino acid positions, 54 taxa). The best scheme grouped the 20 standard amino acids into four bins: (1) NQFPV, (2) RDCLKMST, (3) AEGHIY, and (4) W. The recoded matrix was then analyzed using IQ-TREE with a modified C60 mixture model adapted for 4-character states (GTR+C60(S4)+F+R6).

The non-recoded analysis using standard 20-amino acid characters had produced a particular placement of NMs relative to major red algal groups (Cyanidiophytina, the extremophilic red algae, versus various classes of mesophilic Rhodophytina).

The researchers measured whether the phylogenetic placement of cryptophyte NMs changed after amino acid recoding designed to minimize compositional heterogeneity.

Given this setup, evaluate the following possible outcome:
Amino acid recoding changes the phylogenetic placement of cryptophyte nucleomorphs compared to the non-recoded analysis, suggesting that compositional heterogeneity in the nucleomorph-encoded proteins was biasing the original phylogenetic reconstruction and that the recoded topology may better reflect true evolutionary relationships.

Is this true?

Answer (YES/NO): NO